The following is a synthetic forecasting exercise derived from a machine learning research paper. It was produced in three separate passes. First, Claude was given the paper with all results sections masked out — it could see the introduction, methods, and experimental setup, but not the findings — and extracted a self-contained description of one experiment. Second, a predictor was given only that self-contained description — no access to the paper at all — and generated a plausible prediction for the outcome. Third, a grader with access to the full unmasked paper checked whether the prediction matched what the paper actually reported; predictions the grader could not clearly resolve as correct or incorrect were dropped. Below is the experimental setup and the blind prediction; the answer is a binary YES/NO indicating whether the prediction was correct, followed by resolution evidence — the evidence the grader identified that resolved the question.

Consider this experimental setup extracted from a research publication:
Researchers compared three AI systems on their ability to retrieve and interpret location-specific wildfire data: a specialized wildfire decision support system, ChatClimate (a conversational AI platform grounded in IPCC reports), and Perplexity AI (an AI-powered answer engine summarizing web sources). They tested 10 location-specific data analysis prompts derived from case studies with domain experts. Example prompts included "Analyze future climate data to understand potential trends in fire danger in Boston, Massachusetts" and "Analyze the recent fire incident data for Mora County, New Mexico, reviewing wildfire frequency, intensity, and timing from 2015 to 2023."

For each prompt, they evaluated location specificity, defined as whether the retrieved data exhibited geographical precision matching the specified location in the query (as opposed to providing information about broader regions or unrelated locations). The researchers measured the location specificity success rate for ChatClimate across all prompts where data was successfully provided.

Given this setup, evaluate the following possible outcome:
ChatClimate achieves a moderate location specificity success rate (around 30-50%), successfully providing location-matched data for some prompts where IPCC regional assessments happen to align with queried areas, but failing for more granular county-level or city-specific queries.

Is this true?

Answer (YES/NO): NO